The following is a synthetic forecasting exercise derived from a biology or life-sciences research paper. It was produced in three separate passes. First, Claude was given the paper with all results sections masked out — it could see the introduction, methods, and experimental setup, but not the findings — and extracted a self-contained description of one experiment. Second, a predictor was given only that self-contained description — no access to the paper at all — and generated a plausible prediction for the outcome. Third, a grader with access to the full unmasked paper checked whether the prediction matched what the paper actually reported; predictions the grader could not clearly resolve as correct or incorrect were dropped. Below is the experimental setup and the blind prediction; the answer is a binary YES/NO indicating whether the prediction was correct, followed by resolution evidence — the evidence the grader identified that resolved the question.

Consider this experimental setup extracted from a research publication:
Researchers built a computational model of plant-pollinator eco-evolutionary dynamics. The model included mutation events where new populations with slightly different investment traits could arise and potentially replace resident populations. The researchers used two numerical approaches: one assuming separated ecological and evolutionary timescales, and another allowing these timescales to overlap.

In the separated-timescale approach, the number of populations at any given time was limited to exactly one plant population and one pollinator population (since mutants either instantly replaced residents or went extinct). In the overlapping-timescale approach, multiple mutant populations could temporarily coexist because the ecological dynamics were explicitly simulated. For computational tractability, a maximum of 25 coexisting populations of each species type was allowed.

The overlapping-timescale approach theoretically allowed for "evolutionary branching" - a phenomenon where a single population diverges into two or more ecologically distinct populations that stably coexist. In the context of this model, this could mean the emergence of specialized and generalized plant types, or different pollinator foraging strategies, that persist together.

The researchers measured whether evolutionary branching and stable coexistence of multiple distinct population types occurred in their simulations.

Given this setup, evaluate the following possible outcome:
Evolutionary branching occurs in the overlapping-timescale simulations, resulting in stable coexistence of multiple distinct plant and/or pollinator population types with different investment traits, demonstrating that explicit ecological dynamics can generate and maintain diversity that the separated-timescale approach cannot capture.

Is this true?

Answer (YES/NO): NO